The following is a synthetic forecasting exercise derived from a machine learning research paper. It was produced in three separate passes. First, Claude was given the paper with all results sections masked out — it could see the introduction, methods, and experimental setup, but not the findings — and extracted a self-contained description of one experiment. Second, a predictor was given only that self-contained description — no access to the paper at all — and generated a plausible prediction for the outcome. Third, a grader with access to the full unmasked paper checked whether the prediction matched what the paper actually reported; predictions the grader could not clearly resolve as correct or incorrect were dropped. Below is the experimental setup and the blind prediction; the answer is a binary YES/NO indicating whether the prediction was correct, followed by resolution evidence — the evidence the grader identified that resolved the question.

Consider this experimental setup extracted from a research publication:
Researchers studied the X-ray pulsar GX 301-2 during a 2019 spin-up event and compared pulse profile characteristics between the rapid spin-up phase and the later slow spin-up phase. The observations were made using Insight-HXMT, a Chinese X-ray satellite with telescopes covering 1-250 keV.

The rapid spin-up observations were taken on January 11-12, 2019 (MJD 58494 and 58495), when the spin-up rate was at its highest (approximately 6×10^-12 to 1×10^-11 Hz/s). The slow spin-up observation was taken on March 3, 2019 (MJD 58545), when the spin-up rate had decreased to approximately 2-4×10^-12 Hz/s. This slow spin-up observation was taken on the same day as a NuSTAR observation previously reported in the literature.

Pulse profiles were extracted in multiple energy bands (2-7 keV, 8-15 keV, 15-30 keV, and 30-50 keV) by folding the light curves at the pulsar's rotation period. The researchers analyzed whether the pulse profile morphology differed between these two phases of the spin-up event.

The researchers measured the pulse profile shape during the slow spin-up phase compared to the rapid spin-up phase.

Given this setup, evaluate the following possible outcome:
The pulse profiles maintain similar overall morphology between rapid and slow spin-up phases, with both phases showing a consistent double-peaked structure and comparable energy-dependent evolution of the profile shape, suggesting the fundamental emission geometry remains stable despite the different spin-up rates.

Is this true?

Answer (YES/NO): NO